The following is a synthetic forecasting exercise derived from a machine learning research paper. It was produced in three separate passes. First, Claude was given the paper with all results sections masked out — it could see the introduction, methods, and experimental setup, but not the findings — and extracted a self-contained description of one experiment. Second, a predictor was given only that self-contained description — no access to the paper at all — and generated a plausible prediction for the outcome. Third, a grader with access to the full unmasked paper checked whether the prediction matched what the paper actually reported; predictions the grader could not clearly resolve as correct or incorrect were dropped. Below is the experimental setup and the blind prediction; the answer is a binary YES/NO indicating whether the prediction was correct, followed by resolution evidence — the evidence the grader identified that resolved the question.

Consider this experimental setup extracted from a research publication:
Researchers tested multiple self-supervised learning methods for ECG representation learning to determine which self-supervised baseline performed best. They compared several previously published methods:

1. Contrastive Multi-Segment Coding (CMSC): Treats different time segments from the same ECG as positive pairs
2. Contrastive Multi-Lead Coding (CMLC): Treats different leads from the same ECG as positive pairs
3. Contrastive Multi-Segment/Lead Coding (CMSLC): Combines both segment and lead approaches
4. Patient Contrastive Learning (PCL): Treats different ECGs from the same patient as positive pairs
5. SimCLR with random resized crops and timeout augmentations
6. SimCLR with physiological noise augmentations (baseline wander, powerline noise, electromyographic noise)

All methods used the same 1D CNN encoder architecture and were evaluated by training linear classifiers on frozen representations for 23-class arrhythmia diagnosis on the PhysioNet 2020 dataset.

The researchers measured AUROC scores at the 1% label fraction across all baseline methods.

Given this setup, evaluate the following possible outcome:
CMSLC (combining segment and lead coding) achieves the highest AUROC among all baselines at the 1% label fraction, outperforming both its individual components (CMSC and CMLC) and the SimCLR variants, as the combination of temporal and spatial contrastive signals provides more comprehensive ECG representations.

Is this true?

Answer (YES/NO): NO